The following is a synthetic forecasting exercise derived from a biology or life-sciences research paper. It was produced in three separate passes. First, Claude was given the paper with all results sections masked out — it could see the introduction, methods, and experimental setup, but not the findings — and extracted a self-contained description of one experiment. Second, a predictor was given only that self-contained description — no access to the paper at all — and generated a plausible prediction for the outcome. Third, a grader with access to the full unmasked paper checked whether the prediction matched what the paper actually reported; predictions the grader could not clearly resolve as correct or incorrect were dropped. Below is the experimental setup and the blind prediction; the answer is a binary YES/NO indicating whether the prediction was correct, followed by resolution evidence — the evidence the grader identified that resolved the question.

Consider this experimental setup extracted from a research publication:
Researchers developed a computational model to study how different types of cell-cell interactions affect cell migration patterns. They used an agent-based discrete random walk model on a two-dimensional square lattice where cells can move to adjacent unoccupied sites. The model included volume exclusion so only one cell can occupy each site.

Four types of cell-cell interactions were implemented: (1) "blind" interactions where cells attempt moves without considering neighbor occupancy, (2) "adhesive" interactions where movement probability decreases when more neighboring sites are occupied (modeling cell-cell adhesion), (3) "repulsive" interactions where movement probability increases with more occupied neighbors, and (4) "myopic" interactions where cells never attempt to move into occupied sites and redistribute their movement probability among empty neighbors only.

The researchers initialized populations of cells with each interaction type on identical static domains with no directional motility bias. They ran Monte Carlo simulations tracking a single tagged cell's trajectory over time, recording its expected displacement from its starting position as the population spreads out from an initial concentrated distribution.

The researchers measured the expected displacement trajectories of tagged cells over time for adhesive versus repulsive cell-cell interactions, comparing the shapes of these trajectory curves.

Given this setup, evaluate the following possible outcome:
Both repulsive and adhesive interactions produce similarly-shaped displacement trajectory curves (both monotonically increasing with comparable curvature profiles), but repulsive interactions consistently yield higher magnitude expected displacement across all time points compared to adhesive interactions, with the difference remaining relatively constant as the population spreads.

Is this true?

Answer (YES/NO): NO